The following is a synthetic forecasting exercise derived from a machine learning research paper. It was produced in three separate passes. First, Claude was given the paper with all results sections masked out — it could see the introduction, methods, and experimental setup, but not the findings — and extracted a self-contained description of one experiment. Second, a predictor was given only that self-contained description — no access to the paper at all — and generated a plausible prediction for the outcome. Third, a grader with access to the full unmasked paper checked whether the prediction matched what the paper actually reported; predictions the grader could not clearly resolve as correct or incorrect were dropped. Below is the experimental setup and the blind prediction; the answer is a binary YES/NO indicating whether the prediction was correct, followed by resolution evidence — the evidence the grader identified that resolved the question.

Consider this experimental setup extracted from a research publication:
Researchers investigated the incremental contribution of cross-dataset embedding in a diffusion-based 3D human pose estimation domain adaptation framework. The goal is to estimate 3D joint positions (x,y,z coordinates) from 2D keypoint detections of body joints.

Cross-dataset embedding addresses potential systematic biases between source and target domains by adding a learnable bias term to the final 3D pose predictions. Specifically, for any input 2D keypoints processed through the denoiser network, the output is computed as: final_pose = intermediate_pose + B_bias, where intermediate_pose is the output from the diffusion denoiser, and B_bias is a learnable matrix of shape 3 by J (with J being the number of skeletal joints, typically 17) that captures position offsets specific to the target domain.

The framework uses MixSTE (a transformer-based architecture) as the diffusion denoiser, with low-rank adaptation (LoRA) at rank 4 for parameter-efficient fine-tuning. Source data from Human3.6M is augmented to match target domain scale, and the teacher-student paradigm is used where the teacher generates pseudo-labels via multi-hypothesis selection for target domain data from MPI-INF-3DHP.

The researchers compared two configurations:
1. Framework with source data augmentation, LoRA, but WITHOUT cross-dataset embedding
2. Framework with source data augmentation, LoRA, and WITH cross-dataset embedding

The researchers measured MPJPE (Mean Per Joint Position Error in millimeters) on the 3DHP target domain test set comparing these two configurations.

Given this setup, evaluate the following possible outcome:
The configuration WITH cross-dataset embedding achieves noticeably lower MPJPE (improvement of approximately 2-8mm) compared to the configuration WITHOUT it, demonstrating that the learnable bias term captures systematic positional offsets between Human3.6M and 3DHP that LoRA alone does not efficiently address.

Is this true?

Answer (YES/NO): NO